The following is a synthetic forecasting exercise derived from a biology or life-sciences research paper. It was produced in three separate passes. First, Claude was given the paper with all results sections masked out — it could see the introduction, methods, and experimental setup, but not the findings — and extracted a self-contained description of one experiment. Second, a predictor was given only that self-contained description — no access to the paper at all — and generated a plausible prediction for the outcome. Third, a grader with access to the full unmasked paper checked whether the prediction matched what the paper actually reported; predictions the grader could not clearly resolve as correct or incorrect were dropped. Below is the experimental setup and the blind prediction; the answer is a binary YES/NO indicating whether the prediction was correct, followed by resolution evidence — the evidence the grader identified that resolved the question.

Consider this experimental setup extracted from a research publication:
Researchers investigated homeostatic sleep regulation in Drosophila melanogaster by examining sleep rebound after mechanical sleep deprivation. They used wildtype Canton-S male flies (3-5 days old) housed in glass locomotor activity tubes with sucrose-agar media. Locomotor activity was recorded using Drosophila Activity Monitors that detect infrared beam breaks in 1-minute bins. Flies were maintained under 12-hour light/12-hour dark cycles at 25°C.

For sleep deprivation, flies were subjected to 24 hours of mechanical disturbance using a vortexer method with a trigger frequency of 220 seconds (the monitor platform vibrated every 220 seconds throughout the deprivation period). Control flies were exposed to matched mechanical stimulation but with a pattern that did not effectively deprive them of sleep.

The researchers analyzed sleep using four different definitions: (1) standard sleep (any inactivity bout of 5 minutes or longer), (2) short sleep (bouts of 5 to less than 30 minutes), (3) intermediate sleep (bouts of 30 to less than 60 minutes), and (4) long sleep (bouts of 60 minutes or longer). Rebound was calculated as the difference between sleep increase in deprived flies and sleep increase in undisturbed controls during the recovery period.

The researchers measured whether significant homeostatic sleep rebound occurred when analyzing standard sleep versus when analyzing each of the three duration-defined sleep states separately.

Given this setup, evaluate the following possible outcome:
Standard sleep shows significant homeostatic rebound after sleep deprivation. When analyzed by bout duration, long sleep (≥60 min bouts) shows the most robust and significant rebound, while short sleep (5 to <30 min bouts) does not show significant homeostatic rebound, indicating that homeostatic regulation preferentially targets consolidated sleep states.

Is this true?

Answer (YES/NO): NO